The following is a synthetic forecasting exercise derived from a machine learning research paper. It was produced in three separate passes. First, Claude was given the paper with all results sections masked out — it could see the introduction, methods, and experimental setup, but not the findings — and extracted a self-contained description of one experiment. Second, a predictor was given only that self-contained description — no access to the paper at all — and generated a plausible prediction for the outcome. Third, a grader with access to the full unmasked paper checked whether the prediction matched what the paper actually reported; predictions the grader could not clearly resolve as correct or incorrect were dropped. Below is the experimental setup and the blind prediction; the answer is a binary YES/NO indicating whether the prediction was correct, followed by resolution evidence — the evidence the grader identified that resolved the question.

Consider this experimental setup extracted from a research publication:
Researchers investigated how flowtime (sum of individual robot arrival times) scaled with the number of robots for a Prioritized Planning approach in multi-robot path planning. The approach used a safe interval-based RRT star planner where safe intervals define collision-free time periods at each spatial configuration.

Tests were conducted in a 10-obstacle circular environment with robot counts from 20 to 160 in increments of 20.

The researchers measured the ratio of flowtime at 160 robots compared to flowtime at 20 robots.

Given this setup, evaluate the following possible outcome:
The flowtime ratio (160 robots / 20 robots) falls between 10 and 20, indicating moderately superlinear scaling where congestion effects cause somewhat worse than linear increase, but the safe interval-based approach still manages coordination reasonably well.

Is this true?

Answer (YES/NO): YES